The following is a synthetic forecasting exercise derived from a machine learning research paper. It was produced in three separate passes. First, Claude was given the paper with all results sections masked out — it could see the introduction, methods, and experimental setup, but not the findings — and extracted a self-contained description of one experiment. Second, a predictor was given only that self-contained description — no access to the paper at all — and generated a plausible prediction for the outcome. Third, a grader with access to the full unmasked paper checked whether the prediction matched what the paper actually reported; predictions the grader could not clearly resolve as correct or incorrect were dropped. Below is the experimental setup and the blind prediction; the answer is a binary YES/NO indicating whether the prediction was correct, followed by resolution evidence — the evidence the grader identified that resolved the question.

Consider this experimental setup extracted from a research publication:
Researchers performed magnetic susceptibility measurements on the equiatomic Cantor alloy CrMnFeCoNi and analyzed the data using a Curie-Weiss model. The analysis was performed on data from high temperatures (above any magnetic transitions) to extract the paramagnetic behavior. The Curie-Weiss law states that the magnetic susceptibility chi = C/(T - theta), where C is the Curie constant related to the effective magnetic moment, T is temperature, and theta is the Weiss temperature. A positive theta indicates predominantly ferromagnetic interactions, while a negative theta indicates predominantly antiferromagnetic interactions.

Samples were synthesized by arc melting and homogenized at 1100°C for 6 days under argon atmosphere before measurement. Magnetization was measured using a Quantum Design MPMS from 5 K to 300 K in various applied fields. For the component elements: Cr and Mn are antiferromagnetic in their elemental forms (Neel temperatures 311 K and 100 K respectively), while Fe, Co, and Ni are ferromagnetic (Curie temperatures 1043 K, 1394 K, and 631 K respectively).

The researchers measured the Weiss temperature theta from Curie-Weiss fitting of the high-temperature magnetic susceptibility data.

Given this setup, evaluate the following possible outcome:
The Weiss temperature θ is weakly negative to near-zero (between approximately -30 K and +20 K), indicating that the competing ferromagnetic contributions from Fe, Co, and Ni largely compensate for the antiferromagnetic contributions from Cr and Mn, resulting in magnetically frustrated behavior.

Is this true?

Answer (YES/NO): YES